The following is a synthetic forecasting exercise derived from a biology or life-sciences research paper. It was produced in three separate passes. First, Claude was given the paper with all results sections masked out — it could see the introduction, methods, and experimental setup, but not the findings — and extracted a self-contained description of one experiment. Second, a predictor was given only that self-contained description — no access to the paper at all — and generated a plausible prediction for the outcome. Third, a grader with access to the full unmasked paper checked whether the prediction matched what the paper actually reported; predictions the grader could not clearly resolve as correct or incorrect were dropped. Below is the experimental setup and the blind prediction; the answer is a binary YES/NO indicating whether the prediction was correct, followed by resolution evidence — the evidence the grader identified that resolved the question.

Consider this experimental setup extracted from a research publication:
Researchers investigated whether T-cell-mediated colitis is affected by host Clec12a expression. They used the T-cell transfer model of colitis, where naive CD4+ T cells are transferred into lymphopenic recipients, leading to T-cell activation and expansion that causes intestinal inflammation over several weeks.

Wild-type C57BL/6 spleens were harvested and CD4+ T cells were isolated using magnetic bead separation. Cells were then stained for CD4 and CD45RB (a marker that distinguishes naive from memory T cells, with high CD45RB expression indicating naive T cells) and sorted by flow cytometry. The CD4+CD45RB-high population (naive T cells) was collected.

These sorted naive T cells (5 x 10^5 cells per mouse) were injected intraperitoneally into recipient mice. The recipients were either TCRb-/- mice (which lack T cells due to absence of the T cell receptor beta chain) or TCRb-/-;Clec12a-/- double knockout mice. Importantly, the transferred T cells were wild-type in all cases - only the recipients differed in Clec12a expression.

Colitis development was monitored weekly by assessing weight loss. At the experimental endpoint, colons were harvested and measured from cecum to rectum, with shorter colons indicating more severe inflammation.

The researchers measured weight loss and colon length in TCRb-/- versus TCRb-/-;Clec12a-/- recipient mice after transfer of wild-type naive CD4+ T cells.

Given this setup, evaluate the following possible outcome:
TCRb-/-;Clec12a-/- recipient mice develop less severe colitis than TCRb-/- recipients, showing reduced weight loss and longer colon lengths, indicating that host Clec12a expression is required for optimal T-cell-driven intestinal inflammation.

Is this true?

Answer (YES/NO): NO